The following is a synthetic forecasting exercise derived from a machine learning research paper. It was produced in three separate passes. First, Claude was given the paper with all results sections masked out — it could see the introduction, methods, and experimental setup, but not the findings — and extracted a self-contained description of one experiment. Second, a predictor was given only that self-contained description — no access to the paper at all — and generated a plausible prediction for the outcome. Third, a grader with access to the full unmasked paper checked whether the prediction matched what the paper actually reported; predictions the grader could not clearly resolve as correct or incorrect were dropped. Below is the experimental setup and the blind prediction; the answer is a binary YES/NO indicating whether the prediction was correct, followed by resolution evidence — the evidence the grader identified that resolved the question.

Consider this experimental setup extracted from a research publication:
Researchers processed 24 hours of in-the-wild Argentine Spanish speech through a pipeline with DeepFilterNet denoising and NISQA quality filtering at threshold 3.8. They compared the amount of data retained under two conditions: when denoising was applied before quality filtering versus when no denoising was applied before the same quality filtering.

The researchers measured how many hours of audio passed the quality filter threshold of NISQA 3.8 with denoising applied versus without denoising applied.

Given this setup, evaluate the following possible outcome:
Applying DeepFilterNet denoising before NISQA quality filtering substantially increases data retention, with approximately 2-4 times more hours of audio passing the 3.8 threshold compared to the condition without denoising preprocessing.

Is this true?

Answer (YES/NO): YES